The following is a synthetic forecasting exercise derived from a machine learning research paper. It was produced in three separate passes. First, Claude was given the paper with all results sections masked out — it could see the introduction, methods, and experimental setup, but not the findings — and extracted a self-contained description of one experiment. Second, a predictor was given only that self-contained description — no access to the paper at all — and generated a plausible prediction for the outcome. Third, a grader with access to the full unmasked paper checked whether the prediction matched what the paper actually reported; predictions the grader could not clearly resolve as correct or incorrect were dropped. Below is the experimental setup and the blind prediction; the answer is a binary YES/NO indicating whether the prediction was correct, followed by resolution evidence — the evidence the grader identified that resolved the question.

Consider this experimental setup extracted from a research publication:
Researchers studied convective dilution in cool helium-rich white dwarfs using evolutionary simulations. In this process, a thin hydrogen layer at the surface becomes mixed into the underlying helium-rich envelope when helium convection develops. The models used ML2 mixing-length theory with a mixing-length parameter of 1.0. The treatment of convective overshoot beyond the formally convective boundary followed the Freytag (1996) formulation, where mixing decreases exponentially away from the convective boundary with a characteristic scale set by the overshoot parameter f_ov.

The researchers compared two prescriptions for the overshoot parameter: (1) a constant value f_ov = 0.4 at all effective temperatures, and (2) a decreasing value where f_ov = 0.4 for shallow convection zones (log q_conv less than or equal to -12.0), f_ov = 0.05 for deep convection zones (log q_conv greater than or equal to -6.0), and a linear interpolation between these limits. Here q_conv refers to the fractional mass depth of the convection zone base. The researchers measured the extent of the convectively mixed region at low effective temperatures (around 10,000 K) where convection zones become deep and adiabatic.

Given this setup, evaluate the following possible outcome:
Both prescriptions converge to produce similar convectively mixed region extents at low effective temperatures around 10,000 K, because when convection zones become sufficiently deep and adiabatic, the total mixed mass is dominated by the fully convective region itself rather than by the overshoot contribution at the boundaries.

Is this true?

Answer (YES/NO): NO